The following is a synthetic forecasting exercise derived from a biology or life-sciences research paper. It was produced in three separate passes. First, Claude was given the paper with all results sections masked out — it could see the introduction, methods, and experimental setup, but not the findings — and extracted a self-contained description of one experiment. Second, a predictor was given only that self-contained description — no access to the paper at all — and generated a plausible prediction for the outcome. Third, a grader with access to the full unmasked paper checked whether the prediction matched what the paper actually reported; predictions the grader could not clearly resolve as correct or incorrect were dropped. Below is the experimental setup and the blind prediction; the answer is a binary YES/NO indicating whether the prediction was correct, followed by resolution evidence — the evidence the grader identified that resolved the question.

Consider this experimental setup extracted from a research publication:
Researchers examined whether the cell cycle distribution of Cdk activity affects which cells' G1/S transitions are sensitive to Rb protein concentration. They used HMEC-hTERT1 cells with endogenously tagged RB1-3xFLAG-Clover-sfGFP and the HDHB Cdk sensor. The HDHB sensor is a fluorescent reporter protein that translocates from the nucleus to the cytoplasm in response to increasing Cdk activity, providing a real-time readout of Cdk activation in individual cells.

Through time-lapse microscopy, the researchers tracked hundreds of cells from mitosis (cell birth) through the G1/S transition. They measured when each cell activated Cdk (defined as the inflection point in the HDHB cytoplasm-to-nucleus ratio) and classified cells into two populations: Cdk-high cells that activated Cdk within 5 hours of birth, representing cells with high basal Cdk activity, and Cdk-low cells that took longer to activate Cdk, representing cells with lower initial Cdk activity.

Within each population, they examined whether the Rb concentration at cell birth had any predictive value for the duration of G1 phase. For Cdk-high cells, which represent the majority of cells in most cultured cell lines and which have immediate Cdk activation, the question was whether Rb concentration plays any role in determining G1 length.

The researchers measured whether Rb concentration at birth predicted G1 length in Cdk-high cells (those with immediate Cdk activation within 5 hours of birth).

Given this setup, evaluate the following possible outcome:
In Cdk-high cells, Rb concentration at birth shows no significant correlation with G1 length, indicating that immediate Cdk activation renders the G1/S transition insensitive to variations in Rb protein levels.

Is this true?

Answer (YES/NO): YES